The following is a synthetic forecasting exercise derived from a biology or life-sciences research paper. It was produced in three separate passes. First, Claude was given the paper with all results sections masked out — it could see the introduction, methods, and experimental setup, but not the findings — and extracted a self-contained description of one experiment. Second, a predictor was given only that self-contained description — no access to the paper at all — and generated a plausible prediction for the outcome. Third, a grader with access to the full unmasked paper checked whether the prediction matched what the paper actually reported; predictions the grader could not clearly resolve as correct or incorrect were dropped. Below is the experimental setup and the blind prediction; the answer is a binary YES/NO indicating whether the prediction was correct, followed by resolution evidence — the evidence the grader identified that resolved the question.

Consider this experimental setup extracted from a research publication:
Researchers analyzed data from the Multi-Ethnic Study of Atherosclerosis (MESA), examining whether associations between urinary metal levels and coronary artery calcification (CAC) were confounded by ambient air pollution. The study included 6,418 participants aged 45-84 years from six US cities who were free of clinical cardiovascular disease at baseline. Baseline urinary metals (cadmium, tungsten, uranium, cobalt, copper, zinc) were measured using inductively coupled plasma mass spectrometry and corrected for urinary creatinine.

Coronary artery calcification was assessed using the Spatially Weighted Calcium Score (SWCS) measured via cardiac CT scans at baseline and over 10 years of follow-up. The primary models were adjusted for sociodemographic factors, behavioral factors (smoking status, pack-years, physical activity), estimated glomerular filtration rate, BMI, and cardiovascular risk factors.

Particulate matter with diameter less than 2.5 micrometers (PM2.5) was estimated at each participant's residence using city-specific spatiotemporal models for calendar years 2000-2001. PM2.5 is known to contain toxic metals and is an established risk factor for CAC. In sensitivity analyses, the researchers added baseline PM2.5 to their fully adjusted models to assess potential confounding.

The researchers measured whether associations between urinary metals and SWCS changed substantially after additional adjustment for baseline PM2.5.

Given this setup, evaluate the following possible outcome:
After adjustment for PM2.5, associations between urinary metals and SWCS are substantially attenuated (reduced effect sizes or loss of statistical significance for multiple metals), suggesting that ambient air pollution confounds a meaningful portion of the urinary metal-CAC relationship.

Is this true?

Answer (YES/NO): NO